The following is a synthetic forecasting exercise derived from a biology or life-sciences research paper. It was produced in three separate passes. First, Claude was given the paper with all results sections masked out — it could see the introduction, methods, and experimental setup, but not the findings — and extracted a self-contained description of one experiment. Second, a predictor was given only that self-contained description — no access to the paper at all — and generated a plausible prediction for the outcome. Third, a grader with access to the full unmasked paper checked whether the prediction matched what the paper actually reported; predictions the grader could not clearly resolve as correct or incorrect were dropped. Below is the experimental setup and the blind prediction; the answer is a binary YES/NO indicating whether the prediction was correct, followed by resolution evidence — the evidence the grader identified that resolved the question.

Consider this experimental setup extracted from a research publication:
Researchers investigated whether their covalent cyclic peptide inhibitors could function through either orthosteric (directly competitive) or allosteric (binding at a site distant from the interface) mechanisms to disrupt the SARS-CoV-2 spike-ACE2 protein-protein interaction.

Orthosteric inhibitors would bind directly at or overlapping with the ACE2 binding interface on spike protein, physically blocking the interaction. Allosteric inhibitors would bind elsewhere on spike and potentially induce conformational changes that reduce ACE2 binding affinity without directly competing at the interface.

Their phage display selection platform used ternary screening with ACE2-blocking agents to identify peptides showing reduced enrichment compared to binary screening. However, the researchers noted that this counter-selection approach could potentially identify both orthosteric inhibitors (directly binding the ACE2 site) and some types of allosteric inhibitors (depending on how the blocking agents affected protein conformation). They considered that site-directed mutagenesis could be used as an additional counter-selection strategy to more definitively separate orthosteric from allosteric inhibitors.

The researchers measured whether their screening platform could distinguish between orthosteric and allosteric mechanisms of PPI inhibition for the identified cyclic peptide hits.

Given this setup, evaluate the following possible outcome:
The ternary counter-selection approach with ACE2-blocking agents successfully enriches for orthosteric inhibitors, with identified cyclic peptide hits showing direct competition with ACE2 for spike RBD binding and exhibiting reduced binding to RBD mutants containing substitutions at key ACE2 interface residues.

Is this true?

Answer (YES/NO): NO